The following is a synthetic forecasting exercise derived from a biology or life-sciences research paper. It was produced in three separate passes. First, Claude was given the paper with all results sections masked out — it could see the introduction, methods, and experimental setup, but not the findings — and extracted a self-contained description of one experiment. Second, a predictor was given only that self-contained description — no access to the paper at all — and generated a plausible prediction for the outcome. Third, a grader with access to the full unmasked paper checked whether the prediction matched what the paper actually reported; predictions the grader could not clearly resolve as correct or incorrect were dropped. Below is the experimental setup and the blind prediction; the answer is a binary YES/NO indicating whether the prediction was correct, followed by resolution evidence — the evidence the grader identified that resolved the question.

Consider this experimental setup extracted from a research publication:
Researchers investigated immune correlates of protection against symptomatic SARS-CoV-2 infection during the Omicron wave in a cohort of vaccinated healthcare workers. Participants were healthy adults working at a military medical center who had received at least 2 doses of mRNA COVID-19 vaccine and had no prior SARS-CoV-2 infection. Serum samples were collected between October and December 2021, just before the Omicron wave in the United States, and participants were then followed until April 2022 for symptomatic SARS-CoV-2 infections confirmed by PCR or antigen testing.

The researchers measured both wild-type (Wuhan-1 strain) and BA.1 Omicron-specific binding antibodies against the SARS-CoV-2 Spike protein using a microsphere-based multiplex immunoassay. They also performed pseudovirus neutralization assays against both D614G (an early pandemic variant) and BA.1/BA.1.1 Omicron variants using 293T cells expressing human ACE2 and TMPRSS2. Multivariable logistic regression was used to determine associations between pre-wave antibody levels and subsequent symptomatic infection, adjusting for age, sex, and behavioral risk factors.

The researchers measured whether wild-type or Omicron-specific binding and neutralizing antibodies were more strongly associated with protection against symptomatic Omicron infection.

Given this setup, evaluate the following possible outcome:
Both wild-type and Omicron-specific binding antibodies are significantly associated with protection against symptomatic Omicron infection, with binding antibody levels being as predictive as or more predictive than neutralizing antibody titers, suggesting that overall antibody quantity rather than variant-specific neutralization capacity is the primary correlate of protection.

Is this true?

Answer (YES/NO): NO